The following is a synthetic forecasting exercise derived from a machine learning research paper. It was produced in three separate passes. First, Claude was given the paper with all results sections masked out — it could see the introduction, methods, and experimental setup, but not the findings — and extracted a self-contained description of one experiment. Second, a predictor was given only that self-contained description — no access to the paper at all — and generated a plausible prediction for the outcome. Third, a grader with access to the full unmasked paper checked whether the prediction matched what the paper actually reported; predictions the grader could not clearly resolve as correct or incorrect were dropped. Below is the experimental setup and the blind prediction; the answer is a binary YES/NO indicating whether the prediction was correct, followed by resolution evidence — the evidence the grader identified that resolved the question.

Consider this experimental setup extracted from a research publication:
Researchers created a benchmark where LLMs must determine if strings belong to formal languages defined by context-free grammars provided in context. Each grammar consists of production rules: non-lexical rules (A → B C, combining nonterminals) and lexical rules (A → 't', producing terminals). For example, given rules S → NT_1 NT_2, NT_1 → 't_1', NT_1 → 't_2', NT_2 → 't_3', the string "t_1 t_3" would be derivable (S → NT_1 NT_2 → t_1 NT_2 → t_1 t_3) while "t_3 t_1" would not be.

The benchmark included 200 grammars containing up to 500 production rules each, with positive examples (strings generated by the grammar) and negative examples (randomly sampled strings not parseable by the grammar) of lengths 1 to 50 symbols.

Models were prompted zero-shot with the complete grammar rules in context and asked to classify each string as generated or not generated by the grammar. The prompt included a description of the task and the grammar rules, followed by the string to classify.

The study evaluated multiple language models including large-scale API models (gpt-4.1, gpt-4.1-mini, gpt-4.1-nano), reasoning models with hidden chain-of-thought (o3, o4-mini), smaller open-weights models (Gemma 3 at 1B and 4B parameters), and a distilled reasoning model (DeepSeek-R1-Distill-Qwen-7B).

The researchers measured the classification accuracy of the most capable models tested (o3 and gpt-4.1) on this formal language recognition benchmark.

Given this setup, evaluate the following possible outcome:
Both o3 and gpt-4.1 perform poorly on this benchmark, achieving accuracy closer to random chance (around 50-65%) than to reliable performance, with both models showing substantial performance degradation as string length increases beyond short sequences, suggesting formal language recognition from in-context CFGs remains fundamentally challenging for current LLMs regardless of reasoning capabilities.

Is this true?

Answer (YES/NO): NO